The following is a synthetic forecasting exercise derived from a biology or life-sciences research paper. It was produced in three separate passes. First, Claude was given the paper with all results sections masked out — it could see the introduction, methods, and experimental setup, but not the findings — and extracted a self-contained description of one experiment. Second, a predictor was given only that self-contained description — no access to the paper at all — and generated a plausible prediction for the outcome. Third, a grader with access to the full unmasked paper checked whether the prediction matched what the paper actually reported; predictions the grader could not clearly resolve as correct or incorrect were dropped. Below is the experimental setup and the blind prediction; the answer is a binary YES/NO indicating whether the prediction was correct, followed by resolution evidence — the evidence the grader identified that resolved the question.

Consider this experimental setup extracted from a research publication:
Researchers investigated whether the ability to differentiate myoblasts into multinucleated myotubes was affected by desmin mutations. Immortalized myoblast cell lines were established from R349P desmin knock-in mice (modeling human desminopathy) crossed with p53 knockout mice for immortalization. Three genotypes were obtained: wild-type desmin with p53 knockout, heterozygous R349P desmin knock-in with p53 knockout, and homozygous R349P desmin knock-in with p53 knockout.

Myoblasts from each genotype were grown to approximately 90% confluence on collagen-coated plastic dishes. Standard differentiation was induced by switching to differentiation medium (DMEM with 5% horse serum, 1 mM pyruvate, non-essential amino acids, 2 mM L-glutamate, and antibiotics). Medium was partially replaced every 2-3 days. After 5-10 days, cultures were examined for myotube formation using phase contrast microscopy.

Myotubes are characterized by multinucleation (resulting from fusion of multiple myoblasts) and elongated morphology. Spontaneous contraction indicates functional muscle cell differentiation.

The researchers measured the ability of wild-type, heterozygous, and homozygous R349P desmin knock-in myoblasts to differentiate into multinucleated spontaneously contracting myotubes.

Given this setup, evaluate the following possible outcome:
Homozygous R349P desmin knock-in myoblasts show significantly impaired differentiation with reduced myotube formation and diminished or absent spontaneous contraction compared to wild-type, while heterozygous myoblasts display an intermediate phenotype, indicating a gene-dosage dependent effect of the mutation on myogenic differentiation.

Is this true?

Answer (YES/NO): NO